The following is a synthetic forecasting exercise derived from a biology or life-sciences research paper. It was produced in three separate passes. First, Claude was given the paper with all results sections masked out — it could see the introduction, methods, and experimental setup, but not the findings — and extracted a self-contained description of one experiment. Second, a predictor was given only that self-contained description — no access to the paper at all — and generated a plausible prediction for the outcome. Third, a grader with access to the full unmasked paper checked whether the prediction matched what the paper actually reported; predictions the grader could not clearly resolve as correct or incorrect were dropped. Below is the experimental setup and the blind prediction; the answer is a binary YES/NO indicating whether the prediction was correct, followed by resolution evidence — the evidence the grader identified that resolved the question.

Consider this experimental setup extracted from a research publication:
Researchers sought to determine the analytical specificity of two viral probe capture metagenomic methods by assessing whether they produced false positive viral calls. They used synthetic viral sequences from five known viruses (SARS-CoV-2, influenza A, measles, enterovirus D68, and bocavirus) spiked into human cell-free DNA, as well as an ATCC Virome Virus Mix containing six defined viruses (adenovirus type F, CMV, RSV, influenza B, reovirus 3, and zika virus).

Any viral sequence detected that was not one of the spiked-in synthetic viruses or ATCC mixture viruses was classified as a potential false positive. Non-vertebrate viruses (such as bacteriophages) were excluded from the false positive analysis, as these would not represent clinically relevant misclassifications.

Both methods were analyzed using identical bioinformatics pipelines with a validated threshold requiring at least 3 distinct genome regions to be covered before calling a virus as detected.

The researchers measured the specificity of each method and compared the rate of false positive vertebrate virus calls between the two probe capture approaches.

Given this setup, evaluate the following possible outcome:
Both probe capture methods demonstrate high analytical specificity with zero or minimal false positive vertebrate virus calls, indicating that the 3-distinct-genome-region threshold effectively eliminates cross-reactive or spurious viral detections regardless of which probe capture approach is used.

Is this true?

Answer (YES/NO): YES